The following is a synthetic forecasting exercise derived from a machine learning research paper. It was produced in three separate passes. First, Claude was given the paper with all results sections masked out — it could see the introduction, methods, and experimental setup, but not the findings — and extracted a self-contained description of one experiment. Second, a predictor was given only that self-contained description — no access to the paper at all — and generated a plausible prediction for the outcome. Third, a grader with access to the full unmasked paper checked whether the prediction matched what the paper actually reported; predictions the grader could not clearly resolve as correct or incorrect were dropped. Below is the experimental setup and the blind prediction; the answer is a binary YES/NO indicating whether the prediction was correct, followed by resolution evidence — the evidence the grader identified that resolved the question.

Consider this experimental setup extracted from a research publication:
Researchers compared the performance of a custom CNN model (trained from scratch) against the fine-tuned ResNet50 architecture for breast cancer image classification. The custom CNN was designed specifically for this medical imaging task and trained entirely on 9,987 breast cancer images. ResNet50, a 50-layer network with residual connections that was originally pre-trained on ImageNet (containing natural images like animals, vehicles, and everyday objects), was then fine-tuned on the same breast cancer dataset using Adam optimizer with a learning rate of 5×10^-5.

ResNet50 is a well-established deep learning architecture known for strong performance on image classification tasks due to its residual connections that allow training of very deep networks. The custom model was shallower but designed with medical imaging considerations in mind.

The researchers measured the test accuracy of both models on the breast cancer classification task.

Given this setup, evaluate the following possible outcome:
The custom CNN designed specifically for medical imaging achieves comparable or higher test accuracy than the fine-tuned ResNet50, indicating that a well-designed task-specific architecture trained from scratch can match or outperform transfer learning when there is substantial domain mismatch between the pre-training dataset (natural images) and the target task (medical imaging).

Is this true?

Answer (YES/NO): YES